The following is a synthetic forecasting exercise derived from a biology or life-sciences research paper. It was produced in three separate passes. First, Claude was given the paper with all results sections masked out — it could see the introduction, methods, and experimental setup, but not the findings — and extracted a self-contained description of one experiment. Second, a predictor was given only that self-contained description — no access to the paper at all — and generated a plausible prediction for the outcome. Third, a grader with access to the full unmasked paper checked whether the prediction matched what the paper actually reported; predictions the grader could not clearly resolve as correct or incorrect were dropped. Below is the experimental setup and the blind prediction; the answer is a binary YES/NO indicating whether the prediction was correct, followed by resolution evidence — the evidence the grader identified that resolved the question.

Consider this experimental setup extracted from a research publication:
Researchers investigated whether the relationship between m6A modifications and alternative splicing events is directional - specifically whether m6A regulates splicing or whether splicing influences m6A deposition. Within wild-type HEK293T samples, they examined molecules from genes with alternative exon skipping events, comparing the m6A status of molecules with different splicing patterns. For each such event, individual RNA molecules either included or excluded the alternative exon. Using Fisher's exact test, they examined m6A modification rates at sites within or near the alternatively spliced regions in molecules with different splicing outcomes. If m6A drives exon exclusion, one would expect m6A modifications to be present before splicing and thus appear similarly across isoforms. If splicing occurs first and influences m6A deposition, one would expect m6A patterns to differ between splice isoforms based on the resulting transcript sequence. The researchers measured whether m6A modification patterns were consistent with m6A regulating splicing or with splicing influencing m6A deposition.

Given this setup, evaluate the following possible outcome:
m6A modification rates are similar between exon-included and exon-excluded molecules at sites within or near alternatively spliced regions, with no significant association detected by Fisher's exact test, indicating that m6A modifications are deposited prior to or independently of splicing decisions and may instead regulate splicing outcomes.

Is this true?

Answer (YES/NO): NO